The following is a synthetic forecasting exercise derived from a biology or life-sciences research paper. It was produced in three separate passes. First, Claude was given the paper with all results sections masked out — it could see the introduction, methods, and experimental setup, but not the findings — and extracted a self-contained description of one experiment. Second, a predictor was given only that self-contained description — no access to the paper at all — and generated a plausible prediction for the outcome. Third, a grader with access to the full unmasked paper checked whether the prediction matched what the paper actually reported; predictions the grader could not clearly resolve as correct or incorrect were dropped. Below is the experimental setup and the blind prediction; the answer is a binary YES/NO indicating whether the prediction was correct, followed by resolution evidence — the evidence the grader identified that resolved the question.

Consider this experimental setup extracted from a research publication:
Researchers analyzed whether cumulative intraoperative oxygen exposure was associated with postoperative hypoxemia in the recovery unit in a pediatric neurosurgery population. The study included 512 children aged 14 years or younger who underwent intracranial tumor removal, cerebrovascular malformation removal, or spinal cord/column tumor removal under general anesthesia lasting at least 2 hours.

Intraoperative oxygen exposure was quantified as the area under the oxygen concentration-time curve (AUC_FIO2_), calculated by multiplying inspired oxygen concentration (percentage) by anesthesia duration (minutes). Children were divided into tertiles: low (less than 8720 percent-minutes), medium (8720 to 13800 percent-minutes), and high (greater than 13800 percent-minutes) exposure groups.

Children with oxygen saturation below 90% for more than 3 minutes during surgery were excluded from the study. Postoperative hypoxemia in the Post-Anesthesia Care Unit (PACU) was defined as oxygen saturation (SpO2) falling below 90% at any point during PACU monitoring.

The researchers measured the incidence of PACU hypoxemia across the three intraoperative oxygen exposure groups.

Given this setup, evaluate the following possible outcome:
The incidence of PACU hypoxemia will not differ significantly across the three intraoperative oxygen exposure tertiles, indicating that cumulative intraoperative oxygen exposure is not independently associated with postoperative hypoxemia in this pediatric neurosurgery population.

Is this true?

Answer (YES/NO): YES